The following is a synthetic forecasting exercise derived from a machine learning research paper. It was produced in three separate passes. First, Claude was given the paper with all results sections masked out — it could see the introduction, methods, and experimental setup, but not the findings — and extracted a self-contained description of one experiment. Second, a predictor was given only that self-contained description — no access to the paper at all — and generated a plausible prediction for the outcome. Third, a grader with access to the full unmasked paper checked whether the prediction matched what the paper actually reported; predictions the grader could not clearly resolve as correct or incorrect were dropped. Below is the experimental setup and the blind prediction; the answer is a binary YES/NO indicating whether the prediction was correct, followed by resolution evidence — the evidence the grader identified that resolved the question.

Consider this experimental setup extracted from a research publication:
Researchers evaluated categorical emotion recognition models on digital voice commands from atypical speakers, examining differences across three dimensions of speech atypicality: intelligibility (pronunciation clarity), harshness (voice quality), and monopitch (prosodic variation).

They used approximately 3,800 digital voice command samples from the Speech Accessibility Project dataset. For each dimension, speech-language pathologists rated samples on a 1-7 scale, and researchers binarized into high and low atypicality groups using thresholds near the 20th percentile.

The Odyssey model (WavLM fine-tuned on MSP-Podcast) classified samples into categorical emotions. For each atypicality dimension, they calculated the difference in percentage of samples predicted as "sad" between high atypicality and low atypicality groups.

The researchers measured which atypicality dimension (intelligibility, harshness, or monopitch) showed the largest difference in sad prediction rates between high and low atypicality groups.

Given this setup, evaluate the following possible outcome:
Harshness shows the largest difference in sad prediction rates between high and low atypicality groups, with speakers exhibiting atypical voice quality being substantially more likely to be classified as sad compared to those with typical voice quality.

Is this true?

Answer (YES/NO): NO